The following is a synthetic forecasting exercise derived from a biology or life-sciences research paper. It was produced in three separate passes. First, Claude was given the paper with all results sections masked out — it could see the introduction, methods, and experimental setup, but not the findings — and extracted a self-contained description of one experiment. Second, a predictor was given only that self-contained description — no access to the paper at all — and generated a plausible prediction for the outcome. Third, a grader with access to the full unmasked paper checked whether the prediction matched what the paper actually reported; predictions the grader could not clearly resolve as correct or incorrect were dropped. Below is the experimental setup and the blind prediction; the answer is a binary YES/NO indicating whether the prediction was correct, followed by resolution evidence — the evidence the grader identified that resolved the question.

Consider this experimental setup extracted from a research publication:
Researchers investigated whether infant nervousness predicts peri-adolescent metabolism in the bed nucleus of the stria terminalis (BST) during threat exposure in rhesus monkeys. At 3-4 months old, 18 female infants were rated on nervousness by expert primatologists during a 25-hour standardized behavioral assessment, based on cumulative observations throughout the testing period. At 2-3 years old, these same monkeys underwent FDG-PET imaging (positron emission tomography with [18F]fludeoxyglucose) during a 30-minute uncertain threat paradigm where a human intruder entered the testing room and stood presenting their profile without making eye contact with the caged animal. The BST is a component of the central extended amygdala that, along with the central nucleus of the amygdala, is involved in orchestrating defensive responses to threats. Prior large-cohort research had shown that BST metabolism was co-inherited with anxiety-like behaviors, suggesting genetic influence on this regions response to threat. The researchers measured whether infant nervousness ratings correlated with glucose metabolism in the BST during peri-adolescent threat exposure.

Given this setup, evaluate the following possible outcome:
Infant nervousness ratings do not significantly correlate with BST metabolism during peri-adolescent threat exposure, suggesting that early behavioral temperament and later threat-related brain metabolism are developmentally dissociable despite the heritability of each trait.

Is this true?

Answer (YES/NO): YES